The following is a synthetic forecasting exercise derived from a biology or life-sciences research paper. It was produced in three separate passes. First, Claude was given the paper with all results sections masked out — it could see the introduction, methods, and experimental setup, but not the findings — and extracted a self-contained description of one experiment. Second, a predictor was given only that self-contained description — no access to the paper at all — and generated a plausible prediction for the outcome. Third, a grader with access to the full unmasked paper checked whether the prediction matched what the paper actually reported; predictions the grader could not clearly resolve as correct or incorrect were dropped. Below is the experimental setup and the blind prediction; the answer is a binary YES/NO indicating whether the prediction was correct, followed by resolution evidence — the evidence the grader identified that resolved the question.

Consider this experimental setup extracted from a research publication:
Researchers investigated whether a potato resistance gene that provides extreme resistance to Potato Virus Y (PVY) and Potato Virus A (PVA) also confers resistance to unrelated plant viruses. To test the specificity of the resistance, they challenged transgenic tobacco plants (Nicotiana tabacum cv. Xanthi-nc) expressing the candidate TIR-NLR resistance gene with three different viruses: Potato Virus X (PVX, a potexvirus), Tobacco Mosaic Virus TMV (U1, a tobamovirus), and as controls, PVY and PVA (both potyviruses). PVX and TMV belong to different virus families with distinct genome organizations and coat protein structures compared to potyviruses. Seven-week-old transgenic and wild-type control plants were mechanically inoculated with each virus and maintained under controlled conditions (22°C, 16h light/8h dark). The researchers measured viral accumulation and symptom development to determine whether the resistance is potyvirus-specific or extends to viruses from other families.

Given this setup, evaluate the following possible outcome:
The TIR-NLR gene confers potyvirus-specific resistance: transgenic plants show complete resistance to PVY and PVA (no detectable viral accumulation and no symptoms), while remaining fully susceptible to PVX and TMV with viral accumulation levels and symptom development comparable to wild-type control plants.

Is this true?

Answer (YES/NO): YES